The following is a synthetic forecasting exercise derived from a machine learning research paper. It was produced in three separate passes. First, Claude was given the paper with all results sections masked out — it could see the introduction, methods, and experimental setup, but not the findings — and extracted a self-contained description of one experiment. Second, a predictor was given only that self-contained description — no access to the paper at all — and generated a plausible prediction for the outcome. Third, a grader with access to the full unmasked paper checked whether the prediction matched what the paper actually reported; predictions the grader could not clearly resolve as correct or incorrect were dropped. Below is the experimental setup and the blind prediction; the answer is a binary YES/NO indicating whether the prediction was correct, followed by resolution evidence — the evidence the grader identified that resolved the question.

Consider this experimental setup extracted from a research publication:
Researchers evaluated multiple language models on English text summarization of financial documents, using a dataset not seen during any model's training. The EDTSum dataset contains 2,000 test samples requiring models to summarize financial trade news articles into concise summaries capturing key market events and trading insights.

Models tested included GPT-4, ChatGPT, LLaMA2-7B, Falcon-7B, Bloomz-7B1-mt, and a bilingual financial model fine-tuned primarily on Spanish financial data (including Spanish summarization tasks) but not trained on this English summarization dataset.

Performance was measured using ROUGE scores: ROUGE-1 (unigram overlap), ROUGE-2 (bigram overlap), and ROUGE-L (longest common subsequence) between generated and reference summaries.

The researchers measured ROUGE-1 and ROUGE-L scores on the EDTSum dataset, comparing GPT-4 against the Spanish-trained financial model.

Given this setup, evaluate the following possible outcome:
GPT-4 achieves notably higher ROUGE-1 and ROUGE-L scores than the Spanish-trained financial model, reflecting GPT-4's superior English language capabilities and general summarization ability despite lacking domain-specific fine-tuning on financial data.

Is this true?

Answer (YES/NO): NO